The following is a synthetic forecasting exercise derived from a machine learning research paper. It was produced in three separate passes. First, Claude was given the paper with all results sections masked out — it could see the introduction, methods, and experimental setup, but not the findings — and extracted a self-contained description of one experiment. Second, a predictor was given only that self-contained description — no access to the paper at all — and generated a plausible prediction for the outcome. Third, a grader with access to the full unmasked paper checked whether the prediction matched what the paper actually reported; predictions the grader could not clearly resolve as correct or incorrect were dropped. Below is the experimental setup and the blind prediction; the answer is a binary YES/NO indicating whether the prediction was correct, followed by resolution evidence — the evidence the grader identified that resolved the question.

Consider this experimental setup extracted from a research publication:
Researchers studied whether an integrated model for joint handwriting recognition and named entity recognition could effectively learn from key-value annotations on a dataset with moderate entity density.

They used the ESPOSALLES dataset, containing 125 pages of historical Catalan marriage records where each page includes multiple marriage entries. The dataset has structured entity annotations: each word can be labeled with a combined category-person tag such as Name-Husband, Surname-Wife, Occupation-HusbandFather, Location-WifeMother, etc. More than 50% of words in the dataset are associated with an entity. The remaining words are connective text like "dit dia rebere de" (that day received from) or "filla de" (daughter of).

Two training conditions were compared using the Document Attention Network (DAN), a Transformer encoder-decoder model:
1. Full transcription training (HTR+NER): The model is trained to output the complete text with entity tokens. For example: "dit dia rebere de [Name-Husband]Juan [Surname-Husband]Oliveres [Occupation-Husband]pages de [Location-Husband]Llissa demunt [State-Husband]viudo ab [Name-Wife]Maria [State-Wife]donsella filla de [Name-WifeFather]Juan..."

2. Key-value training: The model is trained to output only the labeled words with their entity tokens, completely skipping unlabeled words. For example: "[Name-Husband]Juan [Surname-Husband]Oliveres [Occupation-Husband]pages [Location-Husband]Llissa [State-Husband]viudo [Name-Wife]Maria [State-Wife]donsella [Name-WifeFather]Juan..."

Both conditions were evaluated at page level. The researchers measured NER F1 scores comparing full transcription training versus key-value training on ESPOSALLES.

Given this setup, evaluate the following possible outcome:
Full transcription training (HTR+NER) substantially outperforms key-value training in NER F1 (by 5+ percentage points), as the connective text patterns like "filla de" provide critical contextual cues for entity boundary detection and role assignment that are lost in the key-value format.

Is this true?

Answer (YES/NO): NO